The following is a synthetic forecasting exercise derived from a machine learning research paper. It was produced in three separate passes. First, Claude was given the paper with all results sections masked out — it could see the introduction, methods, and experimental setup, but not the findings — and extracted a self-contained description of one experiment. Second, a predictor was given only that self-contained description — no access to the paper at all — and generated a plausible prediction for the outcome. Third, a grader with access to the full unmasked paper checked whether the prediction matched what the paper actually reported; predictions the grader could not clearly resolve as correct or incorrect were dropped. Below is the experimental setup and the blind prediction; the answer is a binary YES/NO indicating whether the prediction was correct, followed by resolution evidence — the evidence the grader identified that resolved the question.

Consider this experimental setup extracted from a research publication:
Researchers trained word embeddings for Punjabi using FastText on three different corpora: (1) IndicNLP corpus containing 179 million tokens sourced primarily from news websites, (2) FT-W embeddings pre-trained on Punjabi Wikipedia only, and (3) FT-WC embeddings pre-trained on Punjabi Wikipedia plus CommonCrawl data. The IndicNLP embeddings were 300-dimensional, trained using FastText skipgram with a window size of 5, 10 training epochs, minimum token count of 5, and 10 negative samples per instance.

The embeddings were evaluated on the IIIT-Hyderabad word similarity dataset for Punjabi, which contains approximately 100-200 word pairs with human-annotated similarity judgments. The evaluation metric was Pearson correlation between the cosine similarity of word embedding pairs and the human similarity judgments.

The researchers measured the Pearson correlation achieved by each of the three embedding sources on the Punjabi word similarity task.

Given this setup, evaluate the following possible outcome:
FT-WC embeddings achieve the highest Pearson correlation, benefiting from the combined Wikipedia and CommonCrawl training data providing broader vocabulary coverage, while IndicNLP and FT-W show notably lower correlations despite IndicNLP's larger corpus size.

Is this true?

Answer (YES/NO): NO